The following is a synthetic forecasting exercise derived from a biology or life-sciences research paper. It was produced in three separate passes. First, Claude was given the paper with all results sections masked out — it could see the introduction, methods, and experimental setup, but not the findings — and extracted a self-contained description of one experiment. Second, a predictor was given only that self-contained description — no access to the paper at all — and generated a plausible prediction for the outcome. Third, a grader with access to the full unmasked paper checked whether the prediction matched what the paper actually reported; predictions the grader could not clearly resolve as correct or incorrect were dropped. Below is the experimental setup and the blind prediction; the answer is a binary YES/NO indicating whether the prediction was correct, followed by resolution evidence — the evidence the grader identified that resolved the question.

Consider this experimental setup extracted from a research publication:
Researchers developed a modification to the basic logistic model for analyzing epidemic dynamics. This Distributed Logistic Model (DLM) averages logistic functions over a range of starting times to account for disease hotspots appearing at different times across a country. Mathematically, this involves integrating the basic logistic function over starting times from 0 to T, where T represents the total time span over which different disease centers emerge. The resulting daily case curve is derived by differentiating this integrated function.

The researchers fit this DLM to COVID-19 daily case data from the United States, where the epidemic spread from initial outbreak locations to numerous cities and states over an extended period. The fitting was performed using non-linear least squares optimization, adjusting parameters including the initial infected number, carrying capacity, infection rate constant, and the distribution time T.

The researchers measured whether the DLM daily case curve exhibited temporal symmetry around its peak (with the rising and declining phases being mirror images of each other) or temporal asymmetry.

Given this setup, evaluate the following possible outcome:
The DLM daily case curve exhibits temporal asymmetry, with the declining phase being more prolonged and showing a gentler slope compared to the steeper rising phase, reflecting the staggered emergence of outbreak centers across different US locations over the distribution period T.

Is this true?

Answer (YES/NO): NO